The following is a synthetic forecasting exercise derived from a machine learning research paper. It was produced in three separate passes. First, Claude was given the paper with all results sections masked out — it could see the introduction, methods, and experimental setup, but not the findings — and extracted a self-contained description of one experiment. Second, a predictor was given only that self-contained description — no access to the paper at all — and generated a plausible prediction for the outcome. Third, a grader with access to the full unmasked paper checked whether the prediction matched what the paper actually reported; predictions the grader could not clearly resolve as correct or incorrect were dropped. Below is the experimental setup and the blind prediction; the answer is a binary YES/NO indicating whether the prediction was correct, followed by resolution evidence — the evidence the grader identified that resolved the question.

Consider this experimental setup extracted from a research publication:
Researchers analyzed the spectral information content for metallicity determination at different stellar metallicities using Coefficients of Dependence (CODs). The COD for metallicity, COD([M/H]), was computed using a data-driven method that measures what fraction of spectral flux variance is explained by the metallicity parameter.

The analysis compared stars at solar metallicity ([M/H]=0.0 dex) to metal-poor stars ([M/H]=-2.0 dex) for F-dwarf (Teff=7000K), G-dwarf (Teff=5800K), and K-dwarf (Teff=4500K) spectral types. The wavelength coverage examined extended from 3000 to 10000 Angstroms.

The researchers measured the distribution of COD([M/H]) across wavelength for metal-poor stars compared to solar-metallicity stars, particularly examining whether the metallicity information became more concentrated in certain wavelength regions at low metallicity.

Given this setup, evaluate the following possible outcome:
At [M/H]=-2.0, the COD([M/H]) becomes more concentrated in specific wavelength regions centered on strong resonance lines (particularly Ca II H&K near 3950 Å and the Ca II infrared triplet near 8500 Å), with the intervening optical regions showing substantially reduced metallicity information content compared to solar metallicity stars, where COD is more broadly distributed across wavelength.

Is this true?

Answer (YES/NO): NO